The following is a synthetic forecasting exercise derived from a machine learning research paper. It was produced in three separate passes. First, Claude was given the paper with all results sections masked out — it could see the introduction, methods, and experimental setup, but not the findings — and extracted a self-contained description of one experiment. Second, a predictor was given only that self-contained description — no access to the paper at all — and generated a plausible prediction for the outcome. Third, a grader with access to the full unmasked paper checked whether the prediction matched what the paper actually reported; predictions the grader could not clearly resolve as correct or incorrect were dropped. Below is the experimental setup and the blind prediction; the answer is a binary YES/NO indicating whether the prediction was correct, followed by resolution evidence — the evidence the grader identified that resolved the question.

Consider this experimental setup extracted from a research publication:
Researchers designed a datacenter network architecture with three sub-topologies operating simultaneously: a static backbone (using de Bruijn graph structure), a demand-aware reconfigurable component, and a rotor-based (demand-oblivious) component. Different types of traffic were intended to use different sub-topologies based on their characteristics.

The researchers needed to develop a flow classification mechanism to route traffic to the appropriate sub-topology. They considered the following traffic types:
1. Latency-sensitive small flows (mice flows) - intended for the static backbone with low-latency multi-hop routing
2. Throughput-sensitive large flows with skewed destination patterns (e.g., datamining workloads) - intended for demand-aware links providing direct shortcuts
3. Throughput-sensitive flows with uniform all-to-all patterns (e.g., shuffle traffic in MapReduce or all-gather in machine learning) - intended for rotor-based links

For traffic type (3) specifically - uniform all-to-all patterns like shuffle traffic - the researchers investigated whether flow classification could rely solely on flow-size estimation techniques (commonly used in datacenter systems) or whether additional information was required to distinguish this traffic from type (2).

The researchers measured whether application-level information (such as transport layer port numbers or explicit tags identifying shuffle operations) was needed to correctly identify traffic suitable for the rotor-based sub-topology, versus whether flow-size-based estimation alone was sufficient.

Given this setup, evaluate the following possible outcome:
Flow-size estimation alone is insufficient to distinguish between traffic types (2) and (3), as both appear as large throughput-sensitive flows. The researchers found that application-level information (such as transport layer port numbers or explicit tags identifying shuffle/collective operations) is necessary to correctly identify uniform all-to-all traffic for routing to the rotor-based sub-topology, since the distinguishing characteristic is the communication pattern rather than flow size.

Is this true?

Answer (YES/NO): YES